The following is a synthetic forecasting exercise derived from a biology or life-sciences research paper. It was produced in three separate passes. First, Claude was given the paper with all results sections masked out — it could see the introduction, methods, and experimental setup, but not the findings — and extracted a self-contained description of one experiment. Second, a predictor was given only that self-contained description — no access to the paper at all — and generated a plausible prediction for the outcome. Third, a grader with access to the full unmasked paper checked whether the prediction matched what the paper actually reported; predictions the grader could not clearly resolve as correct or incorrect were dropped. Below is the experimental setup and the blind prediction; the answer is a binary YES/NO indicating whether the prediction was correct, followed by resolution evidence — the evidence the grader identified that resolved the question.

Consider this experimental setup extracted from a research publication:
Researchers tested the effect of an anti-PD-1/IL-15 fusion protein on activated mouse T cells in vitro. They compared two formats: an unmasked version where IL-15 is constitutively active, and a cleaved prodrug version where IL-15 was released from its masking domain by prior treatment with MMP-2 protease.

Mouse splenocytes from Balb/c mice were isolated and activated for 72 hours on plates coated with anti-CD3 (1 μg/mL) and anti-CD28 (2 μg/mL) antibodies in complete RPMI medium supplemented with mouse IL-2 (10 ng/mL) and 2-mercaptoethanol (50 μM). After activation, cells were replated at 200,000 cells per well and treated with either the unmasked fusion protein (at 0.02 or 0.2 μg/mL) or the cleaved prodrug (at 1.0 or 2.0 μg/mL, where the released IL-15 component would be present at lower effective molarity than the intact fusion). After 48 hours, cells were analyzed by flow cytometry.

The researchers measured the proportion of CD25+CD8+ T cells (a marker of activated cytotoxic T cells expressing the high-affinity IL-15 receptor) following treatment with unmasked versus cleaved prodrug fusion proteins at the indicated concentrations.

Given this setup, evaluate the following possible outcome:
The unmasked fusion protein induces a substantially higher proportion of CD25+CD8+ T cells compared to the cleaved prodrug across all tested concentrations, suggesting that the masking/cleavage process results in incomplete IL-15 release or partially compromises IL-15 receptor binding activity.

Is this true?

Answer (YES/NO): NO